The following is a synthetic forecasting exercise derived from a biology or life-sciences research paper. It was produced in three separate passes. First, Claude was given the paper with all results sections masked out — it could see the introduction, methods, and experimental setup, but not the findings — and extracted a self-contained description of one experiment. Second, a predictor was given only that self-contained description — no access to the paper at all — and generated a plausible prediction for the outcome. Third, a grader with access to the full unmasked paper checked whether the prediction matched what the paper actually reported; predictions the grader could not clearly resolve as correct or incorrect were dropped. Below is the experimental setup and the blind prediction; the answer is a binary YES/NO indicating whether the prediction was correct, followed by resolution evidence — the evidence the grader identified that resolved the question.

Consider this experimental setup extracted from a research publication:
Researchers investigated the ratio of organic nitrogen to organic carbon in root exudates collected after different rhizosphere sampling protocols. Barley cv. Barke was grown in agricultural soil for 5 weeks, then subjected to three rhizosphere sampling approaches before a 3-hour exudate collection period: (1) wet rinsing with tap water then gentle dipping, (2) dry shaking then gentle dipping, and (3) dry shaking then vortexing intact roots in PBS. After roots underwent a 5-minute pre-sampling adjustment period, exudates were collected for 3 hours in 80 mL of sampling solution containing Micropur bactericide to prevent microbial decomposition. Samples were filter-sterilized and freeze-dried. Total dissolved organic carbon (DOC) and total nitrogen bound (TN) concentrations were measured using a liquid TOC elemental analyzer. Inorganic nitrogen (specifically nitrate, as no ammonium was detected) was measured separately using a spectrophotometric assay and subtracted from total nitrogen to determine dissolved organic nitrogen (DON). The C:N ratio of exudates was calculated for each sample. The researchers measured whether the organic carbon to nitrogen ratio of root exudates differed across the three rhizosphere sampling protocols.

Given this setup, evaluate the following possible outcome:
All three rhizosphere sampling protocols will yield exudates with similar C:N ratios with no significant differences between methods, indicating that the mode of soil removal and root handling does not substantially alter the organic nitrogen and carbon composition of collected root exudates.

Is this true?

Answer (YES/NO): NO